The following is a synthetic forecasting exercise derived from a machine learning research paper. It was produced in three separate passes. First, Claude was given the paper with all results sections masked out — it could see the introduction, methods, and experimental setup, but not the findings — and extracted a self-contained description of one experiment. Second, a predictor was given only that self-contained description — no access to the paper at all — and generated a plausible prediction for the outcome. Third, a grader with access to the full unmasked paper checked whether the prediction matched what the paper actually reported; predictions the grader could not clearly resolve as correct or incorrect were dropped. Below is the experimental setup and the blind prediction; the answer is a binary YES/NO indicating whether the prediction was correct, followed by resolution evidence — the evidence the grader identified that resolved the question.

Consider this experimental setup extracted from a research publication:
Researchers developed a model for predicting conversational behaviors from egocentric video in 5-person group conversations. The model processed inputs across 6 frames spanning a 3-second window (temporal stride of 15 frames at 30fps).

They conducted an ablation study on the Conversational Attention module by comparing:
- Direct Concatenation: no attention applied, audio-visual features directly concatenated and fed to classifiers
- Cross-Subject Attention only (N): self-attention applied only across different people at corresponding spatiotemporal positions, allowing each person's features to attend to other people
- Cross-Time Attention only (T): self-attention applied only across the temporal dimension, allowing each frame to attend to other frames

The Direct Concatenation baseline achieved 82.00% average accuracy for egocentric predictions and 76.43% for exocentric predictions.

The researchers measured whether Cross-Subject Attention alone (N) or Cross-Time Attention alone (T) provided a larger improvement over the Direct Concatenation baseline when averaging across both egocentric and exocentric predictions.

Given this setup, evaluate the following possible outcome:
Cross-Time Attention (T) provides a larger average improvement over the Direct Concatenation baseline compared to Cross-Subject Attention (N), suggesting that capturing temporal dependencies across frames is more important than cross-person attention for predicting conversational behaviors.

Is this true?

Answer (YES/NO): YES